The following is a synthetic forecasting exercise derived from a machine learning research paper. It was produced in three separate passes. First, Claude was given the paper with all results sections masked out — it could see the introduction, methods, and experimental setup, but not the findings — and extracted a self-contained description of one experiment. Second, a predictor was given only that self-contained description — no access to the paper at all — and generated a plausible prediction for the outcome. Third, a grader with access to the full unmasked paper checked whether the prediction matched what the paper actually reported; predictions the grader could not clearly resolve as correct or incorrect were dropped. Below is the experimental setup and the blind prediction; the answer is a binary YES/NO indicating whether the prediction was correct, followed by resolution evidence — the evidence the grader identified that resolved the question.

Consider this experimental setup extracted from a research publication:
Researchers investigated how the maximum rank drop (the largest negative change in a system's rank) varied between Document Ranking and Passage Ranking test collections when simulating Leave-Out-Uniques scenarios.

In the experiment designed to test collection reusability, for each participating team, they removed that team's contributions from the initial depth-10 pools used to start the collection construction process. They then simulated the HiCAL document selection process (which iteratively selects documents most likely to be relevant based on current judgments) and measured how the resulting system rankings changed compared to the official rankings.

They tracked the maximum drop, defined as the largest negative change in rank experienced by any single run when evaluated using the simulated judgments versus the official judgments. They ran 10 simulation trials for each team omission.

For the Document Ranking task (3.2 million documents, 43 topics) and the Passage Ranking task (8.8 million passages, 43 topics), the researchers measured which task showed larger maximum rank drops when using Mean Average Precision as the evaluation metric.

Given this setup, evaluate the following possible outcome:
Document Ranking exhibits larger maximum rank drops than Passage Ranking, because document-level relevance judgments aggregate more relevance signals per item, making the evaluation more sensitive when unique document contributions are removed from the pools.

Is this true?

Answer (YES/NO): YES